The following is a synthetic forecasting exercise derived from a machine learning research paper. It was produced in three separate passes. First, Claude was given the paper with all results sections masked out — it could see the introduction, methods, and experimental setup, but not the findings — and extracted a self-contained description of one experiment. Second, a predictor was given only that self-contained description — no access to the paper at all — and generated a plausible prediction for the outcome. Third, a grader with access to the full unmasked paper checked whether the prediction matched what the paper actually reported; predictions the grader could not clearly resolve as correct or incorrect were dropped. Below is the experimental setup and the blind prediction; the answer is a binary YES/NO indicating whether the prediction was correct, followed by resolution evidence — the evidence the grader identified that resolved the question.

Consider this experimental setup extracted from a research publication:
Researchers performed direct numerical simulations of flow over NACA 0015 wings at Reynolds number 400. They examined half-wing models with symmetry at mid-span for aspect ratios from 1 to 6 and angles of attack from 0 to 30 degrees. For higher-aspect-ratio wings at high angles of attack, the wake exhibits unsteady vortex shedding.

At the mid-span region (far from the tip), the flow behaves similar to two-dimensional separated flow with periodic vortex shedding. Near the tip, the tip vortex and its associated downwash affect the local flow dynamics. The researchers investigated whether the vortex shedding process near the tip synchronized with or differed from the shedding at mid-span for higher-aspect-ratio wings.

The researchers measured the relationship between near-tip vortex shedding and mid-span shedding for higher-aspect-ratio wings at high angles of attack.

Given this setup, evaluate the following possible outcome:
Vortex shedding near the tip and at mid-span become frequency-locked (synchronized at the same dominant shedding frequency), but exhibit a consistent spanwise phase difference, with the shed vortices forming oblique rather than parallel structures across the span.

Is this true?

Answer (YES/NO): NO